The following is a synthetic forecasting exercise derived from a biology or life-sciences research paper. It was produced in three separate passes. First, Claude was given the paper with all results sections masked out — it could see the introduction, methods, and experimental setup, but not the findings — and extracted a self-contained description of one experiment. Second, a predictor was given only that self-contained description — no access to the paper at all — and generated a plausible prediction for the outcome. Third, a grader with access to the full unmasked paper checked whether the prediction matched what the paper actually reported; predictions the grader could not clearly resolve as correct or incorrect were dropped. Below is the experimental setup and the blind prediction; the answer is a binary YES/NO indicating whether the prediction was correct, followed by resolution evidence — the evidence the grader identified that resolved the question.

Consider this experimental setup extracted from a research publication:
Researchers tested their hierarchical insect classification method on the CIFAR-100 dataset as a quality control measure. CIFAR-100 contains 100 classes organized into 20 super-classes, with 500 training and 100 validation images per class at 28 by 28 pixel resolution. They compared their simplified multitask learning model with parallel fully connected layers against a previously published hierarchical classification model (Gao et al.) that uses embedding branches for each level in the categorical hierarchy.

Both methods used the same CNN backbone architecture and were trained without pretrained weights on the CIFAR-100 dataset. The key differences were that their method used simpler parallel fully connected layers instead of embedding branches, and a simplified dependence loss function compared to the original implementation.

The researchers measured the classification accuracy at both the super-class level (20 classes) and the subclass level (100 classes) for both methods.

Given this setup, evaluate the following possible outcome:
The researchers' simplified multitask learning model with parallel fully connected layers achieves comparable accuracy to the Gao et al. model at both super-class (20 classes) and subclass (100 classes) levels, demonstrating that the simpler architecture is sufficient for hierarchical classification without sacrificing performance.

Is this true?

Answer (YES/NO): YES